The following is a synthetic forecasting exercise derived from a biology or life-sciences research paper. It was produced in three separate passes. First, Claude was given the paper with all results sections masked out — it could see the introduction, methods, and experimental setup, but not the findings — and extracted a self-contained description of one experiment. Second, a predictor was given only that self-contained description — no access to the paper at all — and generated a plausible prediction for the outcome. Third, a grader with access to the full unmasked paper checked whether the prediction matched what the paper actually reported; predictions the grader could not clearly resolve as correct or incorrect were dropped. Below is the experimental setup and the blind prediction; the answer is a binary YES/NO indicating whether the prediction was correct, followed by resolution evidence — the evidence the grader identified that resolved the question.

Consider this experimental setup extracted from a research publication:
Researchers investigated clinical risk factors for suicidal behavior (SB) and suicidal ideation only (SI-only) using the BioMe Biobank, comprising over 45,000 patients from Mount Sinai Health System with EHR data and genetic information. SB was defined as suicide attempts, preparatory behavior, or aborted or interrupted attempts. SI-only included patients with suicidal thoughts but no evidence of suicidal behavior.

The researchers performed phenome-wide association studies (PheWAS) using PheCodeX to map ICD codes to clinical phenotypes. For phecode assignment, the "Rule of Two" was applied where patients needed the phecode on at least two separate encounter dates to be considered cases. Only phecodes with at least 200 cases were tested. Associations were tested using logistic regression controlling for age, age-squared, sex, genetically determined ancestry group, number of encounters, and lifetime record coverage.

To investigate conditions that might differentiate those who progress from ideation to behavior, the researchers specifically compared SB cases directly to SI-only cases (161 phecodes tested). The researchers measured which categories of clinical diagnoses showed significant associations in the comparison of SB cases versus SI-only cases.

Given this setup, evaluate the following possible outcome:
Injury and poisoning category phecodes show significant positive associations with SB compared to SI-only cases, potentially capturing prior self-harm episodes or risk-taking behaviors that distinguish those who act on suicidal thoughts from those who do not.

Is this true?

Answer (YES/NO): NO